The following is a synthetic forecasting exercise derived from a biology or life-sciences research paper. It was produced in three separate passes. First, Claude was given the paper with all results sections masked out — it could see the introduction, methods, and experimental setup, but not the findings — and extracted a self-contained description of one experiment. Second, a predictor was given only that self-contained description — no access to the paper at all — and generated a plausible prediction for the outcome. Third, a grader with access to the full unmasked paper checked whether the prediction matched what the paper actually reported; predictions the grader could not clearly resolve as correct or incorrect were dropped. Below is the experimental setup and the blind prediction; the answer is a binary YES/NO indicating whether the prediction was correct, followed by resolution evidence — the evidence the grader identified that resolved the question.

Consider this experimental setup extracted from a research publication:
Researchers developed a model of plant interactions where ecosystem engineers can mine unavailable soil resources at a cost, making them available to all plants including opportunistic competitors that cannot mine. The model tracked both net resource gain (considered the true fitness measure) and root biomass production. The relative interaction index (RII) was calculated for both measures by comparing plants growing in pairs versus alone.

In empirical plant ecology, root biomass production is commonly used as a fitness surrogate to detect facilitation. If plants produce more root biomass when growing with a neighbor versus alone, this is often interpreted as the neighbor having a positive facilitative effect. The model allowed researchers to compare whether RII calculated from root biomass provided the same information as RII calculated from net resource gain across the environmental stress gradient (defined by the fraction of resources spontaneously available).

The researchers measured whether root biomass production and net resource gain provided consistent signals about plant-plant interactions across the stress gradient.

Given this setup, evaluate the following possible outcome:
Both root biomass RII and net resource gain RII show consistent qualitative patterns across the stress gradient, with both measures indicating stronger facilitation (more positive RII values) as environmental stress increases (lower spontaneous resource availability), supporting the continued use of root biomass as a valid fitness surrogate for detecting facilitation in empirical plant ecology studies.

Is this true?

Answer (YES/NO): NO